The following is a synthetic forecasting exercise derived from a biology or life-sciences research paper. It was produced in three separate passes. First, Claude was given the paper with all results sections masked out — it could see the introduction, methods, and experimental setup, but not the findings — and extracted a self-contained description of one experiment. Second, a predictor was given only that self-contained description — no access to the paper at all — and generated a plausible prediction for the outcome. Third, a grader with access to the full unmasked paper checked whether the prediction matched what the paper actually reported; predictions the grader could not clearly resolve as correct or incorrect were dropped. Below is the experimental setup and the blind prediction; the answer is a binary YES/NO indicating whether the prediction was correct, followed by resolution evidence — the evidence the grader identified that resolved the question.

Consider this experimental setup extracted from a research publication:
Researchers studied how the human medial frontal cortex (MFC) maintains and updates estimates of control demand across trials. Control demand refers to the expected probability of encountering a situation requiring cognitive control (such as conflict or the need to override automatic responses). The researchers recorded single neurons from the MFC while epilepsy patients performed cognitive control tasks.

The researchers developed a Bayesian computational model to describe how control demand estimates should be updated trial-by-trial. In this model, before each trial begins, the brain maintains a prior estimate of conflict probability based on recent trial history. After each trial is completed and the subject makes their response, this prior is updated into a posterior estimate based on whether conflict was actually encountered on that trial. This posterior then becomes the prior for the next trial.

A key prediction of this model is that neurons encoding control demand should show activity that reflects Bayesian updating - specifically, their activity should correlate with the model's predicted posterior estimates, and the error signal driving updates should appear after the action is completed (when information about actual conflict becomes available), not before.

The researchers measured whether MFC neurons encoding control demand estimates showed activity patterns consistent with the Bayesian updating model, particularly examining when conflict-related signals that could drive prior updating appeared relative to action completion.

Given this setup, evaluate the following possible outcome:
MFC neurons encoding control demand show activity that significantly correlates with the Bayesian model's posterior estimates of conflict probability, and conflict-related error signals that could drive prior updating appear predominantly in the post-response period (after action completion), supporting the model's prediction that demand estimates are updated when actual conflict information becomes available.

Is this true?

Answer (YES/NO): YES